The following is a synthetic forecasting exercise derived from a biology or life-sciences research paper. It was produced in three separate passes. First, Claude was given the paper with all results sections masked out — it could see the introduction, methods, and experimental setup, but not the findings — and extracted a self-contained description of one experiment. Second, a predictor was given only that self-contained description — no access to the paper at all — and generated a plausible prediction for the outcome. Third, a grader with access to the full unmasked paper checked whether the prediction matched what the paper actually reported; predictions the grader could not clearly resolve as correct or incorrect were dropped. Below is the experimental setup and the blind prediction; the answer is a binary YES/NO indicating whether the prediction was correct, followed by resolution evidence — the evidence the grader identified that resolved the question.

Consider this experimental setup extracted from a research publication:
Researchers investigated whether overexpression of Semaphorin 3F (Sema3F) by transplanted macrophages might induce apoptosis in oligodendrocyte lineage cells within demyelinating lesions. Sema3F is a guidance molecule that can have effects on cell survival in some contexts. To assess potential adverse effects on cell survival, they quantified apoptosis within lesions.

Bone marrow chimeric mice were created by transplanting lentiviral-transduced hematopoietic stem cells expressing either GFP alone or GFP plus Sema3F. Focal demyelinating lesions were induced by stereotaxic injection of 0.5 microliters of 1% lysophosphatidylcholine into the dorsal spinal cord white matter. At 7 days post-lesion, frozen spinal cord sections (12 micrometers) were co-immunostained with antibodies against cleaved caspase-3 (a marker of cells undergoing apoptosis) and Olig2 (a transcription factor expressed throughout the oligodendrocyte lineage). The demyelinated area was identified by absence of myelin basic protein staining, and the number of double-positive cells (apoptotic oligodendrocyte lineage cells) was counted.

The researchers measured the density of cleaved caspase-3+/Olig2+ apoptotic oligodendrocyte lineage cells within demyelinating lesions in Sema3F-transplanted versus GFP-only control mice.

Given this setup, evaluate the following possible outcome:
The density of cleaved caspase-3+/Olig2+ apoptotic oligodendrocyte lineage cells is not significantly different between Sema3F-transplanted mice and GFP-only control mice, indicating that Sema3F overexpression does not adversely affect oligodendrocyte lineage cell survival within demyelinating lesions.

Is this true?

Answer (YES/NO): YES